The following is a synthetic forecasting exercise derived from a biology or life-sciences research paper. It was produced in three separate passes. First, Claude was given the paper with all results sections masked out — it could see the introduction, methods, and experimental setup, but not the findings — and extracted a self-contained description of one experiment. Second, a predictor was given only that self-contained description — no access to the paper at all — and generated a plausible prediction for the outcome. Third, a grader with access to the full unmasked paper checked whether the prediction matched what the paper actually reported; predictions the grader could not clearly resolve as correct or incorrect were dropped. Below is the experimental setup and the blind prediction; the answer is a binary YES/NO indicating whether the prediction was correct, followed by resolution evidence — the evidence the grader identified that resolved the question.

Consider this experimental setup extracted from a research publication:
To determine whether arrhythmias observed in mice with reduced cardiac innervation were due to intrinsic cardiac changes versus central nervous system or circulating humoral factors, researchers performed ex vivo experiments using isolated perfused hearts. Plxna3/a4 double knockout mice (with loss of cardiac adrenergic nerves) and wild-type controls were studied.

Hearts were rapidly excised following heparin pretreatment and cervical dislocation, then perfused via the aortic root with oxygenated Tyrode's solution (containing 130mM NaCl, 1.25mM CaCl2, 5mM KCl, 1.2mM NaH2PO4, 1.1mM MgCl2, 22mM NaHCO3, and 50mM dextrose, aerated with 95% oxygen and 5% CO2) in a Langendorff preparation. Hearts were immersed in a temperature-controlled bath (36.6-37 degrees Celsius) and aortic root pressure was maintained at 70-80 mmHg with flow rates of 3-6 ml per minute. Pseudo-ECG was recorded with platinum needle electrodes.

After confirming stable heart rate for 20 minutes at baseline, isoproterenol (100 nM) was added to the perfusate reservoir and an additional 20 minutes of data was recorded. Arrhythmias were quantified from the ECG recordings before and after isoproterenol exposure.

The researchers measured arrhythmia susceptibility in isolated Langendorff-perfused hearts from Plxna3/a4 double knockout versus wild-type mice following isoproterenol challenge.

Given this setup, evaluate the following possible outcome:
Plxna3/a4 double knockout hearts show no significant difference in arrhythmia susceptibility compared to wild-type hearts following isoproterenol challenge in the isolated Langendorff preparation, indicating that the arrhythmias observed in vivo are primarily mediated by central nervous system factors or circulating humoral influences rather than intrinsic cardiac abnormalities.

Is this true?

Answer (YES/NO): NO